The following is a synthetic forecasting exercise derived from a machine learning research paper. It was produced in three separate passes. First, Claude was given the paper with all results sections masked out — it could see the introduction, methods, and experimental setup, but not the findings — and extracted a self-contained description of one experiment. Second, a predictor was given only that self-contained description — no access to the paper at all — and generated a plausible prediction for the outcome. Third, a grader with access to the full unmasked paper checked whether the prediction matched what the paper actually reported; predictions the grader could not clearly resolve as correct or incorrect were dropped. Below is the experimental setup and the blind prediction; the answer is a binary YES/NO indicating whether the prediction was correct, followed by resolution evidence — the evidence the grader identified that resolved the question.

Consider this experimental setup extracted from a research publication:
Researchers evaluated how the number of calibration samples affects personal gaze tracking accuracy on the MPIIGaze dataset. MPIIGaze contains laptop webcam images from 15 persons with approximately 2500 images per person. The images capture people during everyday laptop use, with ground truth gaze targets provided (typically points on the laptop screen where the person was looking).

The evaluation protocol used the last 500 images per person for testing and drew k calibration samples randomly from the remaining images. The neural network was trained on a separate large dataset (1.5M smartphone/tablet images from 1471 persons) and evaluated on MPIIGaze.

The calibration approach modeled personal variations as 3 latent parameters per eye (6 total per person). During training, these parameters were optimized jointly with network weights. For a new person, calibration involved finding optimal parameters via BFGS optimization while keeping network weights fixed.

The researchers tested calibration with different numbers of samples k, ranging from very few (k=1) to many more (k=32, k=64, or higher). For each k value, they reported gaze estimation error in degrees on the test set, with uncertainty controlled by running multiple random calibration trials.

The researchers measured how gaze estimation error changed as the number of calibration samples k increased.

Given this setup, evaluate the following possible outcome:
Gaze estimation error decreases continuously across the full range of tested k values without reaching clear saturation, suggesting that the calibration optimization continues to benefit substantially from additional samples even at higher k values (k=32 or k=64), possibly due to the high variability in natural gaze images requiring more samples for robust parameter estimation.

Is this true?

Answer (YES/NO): NO